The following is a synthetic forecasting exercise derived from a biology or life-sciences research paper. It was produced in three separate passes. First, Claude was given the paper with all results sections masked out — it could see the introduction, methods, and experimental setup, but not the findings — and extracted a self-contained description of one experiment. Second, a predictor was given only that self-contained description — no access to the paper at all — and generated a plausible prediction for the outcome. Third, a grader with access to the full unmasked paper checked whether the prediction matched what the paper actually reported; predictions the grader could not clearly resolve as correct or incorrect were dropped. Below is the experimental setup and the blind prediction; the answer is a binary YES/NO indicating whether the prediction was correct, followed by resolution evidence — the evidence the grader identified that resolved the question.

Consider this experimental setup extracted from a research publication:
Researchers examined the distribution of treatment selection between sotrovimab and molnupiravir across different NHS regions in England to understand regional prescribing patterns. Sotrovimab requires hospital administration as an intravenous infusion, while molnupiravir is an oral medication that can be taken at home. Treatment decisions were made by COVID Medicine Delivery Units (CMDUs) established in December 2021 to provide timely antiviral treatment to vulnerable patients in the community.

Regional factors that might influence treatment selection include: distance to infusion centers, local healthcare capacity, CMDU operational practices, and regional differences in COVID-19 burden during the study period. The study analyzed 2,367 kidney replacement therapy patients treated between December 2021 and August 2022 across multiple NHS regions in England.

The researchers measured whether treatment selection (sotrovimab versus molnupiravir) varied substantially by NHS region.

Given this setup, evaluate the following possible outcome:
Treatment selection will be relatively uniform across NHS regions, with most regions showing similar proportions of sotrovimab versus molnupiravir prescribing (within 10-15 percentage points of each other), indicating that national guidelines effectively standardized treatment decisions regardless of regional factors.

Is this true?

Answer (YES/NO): NO